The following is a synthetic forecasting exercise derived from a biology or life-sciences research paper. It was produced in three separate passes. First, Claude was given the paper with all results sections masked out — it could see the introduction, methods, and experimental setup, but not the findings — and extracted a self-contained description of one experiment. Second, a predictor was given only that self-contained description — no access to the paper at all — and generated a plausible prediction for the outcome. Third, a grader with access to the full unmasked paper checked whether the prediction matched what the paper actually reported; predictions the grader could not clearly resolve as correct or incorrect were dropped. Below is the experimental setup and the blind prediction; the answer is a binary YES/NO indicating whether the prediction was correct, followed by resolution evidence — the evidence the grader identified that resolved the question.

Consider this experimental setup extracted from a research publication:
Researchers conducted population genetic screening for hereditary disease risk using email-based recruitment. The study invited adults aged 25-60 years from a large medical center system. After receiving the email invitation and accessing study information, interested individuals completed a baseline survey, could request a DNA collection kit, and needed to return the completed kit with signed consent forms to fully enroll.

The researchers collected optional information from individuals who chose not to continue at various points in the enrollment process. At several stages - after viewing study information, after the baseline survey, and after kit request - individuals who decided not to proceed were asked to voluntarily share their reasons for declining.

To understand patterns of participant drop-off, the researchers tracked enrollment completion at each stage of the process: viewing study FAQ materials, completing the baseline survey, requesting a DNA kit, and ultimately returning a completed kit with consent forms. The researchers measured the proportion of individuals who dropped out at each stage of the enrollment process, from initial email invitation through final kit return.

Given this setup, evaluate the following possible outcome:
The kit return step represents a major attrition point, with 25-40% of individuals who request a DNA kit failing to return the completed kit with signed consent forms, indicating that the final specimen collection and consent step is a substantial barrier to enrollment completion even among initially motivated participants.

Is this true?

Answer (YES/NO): YES